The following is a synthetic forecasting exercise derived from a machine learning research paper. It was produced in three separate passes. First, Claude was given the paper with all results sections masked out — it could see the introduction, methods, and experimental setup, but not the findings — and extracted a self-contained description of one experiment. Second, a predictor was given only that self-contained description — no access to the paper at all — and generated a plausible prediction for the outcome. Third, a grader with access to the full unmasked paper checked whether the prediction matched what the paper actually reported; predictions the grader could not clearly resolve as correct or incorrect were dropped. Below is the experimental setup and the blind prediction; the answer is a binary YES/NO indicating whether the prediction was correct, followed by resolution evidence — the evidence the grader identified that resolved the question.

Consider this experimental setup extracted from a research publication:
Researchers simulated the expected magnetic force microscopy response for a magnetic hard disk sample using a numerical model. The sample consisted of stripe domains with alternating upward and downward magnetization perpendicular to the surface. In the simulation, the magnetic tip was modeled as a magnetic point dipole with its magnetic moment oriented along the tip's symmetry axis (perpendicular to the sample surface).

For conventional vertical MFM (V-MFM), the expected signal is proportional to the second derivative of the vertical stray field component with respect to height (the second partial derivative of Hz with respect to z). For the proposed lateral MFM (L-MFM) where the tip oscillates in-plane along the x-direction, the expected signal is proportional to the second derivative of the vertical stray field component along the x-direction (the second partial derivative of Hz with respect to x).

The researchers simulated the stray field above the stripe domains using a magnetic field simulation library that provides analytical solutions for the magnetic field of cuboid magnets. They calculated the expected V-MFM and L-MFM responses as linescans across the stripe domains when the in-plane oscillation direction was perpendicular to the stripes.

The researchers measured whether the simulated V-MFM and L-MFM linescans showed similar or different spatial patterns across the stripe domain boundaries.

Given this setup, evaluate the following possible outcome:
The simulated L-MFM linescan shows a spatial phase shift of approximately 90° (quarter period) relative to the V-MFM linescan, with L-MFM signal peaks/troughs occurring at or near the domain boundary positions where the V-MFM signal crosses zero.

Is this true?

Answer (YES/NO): NO